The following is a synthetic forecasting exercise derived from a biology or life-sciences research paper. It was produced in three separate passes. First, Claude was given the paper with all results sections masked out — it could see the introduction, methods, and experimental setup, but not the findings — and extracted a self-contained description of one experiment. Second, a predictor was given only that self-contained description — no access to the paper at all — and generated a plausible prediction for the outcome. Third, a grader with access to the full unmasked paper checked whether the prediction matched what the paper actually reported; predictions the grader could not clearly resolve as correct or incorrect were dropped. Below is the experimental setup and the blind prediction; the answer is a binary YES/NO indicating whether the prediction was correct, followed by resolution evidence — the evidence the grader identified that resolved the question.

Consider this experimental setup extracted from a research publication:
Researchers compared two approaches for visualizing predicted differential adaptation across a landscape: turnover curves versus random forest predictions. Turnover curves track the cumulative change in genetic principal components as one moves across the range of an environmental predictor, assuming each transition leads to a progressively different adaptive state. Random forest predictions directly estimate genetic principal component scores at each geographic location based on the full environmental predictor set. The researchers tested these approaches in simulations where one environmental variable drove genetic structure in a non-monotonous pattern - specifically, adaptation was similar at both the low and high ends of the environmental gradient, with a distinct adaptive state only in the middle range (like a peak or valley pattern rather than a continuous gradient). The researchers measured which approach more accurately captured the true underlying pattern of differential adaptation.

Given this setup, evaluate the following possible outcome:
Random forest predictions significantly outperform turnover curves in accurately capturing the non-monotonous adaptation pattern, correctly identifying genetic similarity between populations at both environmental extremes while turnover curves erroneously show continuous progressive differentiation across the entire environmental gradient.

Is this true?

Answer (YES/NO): YES